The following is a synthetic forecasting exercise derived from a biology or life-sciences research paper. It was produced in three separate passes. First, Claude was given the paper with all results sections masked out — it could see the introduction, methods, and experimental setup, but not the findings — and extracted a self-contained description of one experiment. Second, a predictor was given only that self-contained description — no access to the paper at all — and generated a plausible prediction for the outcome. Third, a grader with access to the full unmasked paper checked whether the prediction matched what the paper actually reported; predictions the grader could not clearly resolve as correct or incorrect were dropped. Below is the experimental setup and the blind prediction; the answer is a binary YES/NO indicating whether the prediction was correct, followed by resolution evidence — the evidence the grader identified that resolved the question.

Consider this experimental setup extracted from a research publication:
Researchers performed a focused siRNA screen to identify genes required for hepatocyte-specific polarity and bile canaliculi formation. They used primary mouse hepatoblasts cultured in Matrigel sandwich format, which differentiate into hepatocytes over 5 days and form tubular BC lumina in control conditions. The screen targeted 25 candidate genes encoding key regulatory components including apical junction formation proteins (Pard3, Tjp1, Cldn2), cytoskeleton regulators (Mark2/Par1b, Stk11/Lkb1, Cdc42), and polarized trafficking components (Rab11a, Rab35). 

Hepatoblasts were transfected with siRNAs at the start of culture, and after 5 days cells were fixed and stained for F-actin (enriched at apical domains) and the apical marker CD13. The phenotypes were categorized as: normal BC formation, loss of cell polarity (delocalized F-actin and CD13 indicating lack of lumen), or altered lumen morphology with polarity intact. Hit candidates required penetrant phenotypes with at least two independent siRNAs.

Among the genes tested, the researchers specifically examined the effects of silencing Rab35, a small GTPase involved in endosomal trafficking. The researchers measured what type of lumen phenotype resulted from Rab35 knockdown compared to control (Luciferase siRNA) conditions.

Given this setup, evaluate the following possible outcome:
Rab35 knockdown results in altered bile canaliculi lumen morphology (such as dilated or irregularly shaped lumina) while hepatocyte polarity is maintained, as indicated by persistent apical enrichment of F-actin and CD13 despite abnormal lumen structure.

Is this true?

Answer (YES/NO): YES